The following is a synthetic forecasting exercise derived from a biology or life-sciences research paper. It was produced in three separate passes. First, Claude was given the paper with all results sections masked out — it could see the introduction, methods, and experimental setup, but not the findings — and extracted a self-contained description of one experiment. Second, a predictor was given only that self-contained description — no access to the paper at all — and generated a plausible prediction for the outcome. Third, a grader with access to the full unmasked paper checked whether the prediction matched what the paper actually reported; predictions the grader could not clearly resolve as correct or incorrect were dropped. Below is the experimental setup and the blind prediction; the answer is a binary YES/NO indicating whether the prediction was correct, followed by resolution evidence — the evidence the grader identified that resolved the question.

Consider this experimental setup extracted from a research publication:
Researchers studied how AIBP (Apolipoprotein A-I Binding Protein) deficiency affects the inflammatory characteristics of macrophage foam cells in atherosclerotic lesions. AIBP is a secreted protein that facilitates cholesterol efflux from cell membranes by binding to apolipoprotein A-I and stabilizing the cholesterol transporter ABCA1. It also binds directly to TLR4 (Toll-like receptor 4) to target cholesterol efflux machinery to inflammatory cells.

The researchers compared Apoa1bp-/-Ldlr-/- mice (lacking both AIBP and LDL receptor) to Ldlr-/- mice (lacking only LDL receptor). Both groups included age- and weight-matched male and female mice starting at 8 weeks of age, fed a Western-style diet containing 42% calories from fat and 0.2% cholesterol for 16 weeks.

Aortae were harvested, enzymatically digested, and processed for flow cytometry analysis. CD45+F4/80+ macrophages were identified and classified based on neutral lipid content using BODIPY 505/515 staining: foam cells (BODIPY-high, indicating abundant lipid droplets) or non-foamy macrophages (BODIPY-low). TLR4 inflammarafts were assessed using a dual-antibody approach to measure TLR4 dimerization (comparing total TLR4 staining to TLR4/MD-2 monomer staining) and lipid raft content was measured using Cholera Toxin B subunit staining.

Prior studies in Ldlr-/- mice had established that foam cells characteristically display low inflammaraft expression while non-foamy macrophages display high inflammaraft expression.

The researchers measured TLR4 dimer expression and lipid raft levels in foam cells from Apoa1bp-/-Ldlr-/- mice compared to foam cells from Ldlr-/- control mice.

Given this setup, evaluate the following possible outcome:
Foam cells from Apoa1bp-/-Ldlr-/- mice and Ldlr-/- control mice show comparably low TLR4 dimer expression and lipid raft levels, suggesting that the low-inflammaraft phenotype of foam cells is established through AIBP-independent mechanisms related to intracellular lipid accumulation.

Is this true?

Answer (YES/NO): NO